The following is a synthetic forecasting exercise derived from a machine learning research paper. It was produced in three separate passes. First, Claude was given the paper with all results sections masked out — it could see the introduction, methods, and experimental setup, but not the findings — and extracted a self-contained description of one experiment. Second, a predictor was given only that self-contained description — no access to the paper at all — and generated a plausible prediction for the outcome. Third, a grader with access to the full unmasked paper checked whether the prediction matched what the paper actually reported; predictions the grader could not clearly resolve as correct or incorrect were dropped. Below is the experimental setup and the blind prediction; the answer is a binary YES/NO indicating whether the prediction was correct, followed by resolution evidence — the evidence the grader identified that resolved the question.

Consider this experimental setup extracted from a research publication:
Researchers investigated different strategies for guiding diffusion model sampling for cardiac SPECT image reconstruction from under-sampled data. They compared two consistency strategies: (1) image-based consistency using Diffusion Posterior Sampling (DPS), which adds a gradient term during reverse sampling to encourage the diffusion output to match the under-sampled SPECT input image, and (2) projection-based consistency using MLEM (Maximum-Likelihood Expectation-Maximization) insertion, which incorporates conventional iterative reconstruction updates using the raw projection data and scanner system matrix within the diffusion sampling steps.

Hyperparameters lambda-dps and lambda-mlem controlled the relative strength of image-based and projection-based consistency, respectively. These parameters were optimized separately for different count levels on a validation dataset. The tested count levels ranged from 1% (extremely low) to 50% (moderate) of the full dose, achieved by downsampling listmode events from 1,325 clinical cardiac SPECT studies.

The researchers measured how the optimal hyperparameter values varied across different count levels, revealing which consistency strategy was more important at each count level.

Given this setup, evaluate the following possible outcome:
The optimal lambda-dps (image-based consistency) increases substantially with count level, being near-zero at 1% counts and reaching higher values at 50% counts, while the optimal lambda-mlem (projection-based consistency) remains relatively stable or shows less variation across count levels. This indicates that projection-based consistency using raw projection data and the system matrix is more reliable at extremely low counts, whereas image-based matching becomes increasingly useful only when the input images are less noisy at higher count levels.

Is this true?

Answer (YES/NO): NO